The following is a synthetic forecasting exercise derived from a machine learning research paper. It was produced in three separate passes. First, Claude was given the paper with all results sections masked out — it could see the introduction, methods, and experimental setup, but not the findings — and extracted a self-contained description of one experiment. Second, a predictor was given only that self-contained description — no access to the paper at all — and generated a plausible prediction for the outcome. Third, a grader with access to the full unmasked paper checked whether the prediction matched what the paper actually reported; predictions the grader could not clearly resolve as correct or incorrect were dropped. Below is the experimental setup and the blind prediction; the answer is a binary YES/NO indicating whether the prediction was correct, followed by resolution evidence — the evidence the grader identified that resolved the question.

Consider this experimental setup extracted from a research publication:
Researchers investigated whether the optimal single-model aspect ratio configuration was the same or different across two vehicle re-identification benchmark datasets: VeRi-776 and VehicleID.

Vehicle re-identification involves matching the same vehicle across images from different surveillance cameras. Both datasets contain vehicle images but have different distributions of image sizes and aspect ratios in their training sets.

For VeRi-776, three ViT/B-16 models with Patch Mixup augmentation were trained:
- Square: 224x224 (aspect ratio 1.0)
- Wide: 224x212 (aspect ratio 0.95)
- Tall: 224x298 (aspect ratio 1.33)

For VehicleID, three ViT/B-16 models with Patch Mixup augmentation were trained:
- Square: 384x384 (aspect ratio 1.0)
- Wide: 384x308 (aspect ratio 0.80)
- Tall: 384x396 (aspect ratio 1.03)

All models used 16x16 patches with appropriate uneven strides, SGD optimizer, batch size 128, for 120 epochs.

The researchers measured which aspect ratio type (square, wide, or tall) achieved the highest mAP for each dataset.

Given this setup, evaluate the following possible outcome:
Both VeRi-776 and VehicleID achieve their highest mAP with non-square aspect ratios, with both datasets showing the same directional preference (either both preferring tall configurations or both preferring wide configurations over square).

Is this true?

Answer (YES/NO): NO